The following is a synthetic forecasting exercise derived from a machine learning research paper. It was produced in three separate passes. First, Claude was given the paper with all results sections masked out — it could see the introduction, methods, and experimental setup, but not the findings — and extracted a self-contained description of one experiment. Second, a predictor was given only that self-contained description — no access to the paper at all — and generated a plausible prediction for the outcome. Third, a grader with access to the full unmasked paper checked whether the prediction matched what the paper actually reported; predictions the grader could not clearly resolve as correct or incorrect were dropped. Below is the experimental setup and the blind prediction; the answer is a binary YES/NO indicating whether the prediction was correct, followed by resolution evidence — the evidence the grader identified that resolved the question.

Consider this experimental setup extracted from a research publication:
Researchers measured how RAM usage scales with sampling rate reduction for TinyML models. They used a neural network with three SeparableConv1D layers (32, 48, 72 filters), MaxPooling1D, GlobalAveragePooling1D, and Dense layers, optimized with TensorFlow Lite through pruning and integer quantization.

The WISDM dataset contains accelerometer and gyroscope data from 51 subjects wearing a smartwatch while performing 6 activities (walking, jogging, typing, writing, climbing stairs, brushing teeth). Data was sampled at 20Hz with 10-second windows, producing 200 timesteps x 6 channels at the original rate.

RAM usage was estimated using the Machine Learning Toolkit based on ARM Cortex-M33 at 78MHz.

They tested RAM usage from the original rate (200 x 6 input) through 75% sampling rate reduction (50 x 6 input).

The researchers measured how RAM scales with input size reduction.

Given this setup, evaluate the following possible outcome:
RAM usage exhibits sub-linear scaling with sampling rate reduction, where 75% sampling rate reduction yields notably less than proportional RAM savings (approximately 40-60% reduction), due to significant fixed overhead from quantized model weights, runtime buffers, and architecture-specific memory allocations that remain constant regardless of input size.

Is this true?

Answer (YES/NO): NO